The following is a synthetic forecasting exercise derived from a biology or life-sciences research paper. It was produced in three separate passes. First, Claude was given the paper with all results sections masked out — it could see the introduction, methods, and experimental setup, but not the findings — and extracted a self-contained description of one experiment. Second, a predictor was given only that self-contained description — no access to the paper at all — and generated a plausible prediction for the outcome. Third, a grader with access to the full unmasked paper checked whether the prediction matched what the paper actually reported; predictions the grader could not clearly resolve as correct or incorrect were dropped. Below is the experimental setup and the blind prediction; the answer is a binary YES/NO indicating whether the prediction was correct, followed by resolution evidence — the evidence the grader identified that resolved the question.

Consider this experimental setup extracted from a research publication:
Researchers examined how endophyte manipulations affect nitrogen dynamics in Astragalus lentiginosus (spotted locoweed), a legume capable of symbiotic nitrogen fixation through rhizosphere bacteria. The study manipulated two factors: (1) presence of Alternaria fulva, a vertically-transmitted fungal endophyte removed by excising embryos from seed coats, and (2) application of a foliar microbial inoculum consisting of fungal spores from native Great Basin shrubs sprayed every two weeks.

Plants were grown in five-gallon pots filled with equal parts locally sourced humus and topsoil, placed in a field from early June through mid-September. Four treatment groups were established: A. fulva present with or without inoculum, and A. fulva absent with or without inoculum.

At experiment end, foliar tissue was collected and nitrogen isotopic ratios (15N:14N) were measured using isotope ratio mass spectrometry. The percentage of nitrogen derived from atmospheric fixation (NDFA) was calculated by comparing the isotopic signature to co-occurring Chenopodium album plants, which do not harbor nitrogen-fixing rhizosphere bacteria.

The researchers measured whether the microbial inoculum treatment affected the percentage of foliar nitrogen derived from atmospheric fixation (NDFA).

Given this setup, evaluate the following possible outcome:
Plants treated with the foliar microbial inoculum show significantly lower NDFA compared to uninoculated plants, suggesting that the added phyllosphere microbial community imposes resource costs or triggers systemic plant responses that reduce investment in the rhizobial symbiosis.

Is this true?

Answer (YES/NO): NO